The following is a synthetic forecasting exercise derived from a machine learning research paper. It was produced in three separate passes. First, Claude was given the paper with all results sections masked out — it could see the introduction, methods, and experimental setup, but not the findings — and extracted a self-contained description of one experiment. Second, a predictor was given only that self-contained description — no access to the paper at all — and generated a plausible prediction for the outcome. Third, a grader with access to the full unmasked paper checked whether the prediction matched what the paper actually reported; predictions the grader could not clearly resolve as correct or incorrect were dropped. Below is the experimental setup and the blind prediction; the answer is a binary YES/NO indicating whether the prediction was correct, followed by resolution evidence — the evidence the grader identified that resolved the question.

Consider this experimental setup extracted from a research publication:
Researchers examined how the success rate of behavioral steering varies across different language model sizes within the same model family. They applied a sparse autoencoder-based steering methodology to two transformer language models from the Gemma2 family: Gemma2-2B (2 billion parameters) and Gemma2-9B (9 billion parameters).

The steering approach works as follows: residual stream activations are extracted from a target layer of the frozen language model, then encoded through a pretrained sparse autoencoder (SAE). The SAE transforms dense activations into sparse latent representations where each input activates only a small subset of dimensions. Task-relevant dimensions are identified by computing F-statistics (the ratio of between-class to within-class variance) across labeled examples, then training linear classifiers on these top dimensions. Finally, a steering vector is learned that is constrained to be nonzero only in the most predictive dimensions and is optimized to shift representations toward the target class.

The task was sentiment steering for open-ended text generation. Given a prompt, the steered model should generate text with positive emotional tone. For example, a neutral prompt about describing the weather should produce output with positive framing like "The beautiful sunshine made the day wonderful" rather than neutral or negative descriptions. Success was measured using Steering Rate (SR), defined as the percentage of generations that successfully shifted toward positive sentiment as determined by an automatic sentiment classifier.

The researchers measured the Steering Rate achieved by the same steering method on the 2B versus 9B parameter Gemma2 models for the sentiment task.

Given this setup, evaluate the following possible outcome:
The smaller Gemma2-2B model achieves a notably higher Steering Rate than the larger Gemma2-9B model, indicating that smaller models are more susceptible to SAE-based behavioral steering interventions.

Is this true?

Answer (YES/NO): YES